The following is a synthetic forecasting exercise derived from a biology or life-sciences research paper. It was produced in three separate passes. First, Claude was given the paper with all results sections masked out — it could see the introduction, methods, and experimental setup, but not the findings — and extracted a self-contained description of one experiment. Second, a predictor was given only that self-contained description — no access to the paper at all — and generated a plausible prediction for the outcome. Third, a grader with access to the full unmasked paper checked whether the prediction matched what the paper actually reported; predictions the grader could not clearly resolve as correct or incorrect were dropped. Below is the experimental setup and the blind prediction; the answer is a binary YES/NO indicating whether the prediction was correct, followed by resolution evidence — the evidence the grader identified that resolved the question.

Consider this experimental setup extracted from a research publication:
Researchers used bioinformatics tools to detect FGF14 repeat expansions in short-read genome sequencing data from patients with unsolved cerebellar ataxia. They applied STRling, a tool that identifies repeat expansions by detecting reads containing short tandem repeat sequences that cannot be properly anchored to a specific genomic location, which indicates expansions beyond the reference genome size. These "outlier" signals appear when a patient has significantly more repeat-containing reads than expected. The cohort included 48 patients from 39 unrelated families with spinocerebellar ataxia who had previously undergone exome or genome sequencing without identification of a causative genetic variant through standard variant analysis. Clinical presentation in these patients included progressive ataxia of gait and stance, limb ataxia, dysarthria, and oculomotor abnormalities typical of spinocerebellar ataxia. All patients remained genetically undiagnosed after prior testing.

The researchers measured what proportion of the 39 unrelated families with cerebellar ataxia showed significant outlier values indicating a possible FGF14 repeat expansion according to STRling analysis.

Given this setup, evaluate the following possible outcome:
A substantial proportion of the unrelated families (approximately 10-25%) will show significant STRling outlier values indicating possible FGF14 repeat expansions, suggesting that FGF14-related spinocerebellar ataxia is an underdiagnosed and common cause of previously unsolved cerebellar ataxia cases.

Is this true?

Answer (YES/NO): NO